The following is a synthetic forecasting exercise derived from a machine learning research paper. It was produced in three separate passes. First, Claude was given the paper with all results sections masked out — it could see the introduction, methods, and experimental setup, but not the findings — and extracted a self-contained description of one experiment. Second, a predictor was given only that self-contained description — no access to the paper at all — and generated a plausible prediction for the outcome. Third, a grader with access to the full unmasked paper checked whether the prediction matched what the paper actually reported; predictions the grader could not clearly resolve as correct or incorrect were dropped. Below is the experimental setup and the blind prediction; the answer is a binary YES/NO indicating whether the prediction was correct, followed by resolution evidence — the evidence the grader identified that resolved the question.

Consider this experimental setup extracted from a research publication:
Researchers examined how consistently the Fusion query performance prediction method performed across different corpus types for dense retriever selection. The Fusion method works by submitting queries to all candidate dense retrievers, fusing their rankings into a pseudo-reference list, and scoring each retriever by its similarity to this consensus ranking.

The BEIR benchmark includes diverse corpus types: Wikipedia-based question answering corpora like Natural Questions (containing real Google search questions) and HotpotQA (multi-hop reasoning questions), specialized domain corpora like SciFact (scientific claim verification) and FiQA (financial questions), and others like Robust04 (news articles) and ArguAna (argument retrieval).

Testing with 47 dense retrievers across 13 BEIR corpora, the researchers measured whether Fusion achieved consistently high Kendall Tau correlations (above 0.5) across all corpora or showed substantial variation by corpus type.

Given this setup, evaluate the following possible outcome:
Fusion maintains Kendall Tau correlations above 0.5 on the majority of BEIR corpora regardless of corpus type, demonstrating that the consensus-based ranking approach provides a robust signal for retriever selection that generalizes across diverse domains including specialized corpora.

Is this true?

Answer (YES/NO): YES